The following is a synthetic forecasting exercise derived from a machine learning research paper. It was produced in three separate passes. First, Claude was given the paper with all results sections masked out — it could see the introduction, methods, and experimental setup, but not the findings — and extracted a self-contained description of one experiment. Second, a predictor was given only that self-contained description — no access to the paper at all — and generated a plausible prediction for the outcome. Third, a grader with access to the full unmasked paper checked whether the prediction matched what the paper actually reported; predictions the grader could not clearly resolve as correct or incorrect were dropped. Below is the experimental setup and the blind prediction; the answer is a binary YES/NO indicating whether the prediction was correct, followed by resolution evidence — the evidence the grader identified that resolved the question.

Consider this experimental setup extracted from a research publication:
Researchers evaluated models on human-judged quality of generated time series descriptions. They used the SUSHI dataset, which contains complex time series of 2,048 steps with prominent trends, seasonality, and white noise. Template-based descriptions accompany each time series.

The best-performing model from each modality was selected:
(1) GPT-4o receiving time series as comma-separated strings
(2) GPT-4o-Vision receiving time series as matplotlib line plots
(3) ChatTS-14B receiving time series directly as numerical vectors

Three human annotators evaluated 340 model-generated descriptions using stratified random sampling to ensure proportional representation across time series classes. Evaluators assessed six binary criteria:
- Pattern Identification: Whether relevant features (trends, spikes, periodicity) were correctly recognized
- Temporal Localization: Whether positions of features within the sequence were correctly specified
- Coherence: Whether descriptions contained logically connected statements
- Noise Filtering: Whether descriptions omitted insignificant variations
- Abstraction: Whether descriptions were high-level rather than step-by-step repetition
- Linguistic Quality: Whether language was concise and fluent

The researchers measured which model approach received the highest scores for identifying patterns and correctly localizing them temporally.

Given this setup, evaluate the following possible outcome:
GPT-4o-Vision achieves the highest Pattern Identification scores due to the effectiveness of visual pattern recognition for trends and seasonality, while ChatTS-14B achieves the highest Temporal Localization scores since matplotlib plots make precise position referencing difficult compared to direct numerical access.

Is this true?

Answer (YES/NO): NO